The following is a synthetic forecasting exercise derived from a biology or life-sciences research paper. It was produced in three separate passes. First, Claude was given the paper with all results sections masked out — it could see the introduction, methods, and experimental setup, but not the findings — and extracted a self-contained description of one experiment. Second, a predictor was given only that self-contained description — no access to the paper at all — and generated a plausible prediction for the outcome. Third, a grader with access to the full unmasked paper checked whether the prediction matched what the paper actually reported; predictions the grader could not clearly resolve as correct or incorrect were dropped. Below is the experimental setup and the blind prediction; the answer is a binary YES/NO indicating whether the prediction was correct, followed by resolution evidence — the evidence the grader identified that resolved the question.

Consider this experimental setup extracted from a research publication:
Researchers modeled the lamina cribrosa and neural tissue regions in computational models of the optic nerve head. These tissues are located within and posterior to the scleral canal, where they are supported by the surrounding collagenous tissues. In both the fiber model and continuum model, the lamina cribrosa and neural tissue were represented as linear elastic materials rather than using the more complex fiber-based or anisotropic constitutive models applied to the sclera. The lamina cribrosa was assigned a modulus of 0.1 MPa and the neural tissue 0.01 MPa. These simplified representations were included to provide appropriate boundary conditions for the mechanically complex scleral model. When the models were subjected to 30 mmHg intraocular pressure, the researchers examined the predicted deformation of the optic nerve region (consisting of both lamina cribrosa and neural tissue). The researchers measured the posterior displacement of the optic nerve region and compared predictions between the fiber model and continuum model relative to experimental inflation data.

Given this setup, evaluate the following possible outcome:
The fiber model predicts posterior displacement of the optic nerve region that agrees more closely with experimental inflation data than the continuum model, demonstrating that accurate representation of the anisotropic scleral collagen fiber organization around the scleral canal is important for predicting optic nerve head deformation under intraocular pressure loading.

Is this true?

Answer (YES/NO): NO